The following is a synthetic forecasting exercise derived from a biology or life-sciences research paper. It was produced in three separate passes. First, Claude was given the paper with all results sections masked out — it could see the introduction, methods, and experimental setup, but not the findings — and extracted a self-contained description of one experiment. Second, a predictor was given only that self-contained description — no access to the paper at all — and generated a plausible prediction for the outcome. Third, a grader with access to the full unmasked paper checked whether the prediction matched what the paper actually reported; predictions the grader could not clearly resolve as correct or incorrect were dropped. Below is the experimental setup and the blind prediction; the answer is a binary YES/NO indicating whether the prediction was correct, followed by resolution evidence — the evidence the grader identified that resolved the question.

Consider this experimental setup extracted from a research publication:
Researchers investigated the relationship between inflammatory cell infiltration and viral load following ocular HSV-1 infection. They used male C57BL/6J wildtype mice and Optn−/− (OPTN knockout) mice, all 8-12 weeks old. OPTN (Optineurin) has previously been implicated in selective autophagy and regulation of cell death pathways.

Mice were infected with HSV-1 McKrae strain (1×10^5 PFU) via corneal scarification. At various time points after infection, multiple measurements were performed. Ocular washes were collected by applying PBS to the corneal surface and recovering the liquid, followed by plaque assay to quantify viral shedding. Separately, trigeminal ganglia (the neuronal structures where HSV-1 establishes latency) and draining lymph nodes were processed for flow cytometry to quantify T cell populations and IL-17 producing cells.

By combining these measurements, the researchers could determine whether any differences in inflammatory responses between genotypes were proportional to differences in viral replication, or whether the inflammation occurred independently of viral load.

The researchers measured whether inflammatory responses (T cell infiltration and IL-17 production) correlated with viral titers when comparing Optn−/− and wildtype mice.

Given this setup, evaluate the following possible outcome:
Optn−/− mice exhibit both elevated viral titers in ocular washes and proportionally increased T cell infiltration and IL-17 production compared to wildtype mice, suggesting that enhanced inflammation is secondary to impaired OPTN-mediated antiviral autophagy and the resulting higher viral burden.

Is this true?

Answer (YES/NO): NO